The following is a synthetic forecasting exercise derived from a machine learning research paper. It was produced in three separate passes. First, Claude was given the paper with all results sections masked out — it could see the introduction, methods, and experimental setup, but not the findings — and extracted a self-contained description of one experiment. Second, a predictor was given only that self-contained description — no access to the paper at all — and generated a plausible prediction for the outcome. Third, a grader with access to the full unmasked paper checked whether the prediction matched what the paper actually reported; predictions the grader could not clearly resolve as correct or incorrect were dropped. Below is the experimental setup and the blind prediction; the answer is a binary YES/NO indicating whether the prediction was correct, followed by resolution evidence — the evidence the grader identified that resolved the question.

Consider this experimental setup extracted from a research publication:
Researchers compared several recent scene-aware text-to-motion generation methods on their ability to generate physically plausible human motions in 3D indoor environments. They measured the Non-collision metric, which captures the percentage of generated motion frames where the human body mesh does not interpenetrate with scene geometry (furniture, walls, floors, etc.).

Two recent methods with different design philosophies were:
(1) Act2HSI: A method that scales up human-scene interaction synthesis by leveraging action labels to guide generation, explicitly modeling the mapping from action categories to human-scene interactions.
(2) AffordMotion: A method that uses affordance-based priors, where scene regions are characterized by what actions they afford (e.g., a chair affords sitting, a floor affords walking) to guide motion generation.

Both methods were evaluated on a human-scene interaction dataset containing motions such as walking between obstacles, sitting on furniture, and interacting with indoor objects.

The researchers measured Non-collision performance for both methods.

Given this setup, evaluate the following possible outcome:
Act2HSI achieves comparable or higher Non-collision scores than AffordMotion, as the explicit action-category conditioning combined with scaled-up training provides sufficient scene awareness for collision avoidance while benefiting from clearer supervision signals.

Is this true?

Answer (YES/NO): YES